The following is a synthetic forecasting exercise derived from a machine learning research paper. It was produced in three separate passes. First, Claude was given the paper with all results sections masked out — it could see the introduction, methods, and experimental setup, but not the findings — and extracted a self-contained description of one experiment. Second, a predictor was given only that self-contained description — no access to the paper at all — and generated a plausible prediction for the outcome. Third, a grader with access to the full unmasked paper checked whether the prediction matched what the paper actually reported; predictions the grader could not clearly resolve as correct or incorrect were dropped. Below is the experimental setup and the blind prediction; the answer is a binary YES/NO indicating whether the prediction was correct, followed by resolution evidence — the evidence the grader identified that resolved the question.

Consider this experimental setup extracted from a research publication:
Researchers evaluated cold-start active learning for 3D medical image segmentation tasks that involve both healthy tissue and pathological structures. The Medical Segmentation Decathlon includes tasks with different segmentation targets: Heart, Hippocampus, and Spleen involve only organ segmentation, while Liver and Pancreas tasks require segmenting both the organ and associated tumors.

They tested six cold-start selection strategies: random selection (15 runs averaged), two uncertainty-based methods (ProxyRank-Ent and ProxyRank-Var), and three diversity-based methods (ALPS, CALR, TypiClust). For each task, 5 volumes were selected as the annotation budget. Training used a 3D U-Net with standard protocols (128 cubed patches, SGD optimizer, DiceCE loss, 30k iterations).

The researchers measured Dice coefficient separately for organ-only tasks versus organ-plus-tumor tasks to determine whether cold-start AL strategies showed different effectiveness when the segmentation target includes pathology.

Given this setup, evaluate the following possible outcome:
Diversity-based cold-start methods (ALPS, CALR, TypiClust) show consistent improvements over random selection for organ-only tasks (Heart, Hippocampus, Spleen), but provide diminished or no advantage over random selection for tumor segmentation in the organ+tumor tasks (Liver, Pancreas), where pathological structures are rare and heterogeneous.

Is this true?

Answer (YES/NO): NO